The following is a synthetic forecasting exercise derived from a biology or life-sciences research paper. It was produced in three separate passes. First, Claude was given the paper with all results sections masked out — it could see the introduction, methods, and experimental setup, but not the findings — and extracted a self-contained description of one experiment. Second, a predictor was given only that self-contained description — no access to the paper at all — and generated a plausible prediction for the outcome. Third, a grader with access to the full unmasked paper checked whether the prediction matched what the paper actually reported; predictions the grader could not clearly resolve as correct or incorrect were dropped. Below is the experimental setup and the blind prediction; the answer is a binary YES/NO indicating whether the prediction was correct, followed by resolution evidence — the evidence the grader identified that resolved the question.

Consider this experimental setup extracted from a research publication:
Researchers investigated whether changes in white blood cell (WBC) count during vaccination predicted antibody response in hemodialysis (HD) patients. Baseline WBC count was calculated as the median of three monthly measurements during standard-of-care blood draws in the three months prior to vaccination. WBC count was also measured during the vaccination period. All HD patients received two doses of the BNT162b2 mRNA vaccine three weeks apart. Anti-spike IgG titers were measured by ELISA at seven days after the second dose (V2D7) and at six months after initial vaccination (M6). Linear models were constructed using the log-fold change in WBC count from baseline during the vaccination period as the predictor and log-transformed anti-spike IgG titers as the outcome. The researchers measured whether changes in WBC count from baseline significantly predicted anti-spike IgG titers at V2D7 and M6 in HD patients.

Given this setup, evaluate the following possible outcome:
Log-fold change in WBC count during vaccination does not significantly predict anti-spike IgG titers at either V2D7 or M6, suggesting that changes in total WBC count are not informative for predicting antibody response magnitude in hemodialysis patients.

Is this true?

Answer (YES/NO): NO